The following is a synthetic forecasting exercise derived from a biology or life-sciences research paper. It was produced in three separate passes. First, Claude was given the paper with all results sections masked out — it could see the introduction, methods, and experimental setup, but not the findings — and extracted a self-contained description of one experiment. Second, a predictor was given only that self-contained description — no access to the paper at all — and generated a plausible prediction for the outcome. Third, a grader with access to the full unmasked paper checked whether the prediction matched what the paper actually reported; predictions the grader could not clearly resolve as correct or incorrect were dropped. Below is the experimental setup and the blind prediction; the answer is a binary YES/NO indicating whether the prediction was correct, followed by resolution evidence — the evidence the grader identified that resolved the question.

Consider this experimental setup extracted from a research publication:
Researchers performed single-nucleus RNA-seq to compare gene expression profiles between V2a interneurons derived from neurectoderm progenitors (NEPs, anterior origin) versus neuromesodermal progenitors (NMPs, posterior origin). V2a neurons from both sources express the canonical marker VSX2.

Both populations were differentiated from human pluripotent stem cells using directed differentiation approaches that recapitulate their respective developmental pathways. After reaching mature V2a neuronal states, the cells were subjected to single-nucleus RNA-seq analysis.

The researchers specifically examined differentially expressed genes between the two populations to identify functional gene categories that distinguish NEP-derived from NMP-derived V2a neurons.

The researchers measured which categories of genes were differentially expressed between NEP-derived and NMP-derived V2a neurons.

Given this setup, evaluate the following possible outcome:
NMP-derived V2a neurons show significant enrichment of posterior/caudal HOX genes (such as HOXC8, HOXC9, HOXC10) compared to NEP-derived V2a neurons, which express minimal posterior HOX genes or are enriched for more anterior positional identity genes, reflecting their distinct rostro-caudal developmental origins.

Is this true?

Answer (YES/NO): NO